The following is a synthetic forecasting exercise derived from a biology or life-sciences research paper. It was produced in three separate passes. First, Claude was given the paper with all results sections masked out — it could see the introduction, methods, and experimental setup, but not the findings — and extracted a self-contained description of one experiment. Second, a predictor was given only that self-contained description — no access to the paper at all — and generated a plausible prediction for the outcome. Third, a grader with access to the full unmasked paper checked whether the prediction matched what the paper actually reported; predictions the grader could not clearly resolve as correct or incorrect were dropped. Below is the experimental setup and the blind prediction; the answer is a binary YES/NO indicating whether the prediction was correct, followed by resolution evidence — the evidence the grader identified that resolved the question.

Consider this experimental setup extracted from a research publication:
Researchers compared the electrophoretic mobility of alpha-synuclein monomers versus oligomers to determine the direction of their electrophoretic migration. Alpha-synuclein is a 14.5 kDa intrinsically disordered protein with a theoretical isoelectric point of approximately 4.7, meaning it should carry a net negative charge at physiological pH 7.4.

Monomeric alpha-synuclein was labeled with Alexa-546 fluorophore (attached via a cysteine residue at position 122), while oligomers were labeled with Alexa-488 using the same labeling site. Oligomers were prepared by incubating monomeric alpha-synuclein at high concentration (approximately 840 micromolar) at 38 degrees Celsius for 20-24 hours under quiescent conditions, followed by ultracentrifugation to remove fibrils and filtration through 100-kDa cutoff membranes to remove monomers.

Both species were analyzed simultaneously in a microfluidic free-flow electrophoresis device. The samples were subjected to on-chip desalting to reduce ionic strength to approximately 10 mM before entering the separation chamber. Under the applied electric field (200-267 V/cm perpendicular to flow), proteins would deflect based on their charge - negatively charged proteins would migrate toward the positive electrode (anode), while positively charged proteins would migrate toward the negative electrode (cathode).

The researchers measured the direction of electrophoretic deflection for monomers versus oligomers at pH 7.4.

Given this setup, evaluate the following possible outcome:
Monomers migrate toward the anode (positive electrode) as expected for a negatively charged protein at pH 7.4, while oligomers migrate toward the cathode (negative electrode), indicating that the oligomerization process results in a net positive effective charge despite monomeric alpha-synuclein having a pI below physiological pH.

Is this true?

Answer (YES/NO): NO